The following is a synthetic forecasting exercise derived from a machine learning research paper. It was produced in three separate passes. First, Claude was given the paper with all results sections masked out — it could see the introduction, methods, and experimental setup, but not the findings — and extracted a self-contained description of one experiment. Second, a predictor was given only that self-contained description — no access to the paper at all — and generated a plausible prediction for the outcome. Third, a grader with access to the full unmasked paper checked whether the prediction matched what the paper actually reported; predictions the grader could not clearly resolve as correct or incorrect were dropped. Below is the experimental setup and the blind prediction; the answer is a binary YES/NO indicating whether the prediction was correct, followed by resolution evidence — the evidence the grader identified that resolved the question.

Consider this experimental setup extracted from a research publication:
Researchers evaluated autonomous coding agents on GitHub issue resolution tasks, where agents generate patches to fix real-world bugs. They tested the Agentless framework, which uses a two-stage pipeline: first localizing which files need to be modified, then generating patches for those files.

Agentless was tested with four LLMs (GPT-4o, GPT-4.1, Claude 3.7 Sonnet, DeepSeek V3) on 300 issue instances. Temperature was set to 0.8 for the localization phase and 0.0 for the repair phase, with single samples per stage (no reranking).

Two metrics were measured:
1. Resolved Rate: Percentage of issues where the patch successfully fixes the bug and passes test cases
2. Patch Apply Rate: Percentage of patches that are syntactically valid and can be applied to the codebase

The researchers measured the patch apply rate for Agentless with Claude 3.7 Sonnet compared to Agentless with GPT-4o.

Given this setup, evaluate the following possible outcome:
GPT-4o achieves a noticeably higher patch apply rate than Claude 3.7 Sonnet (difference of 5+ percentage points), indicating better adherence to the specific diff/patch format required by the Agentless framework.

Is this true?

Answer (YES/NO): YES